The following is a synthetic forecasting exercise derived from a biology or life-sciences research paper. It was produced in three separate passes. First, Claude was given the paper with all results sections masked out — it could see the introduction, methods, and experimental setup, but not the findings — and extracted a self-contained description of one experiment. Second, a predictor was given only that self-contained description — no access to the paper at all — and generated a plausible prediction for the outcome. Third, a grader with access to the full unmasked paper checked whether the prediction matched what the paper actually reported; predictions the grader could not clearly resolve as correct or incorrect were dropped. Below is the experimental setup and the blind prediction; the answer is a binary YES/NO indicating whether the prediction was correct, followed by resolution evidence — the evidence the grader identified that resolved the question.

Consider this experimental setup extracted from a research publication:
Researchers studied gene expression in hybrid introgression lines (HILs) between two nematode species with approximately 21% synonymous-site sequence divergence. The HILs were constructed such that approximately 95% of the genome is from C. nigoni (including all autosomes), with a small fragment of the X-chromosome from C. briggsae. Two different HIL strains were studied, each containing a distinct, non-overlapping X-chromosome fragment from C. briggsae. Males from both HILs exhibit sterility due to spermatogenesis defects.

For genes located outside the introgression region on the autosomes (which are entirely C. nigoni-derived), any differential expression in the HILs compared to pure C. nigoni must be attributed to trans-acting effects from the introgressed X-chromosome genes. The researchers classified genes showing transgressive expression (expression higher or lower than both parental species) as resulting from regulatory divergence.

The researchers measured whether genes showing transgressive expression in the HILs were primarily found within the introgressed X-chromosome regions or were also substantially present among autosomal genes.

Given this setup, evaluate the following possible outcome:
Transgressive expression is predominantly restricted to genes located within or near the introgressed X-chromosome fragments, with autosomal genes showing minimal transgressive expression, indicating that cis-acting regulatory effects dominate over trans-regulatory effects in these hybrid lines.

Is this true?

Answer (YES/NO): NO